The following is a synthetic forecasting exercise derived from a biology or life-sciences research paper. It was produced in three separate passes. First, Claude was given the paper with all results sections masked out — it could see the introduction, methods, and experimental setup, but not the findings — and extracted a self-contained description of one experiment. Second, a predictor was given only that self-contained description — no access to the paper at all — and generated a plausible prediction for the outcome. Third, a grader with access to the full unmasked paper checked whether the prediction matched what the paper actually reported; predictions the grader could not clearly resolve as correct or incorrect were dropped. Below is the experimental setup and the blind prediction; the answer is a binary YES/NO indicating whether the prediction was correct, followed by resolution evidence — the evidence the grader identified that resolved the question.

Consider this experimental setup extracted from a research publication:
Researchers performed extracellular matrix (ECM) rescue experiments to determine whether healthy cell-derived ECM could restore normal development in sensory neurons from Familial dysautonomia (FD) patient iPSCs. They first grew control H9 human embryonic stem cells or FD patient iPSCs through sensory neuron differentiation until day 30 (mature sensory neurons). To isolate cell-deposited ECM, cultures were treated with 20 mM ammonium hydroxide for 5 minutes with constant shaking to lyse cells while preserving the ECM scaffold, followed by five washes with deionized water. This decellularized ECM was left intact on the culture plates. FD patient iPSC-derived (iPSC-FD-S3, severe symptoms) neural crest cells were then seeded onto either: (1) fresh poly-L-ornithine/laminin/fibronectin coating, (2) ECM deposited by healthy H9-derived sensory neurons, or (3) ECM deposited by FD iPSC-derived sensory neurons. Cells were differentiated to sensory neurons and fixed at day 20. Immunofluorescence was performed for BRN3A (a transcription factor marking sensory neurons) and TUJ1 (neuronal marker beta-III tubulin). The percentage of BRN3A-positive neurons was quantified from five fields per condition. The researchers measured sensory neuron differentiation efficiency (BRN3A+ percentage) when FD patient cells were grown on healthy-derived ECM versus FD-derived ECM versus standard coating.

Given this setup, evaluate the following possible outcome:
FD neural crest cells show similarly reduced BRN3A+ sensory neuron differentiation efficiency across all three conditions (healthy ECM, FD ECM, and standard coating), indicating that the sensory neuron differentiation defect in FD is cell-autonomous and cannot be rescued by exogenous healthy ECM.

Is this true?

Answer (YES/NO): NO